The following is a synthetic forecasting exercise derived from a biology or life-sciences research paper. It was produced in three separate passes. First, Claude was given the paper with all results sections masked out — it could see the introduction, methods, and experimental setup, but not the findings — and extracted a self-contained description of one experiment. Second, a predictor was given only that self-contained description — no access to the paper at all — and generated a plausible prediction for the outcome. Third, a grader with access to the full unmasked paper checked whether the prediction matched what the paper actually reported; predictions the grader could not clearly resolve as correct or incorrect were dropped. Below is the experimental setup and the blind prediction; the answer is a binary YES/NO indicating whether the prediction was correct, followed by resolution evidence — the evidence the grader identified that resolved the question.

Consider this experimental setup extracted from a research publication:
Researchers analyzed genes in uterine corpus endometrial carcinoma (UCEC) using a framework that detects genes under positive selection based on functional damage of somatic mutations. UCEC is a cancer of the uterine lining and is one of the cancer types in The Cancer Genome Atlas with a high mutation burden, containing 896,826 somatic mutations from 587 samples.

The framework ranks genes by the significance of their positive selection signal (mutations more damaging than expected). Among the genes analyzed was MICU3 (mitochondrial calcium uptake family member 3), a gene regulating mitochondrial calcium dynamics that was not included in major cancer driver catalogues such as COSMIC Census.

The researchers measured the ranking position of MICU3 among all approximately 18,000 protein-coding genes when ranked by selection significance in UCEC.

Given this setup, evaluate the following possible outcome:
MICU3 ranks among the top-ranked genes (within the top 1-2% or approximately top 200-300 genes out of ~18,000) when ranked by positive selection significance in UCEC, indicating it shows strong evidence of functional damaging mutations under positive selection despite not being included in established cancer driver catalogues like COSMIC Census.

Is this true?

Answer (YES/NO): YES